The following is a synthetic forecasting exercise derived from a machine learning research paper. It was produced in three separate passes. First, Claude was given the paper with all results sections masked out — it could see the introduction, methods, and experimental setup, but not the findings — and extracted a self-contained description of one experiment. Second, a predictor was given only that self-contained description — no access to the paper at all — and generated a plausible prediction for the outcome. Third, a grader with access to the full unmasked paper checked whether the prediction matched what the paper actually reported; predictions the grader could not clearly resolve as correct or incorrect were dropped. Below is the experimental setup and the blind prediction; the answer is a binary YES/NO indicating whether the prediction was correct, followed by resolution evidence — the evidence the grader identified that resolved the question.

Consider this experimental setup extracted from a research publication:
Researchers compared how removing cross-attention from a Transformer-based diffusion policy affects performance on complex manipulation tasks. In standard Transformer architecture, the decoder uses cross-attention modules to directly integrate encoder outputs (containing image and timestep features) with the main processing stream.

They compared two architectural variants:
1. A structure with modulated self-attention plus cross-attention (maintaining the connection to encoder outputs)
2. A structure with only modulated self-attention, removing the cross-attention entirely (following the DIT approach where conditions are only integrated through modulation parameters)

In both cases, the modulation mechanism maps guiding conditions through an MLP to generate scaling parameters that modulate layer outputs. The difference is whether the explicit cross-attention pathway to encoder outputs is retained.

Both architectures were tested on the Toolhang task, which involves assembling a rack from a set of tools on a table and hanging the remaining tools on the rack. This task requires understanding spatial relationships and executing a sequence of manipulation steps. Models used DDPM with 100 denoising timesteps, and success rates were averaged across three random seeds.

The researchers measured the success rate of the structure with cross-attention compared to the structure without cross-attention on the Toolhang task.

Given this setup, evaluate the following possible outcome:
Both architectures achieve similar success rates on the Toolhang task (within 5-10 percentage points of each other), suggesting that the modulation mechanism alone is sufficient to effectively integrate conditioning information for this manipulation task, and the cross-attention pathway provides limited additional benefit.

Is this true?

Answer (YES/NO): NO